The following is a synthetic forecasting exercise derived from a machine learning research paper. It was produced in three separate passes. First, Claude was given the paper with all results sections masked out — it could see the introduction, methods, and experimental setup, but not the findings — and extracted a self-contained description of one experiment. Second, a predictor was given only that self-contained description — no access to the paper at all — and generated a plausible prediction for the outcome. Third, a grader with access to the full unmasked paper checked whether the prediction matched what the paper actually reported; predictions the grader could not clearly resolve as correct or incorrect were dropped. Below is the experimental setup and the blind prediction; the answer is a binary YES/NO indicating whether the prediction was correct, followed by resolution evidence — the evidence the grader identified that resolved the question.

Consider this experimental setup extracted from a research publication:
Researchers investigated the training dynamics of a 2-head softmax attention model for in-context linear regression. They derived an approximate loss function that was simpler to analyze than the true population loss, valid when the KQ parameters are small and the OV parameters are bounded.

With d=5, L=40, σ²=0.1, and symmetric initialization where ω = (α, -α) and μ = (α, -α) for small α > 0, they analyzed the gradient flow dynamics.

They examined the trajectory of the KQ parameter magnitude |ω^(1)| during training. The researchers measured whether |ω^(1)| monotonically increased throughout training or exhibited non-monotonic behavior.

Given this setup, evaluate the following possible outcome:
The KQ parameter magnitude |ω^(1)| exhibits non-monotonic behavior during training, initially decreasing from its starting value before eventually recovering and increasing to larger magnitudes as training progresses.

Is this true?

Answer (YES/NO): NO